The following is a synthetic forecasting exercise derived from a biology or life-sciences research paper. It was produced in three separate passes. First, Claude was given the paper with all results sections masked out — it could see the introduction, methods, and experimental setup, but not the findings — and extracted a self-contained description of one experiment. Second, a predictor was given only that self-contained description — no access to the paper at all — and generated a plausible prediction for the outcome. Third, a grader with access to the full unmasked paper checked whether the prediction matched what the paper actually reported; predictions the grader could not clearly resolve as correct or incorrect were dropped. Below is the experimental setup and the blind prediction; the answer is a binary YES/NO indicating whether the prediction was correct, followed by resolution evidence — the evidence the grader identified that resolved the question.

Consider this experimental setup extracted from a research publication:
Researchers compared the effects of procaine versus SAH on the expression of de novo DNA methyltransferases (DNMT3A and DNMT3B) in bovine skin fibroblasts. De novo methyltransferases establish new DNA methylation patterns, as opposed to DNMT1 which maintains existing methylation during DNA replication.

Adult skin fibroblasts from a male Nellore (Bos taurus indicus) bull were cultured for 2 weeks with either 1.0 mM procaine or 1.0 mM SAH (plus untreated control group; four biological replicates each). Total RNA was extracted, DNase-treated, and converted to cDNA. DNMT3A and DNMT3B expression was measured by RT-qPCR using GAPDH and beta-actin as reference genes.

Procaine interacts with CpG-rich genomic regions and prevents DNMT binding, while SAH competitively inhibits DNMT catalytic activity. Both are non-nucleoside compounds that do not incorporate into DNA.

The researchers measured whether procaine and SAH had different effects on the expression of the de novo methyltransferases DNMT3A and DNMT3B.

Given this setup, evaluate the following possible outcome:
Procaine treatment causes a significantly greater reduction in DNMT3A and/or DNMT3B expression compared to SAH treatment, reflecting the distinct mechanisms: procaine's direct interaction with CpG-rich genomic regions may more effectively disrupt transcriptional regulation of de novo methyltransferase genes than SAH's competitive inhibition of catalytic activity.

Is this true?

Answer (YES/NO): NO